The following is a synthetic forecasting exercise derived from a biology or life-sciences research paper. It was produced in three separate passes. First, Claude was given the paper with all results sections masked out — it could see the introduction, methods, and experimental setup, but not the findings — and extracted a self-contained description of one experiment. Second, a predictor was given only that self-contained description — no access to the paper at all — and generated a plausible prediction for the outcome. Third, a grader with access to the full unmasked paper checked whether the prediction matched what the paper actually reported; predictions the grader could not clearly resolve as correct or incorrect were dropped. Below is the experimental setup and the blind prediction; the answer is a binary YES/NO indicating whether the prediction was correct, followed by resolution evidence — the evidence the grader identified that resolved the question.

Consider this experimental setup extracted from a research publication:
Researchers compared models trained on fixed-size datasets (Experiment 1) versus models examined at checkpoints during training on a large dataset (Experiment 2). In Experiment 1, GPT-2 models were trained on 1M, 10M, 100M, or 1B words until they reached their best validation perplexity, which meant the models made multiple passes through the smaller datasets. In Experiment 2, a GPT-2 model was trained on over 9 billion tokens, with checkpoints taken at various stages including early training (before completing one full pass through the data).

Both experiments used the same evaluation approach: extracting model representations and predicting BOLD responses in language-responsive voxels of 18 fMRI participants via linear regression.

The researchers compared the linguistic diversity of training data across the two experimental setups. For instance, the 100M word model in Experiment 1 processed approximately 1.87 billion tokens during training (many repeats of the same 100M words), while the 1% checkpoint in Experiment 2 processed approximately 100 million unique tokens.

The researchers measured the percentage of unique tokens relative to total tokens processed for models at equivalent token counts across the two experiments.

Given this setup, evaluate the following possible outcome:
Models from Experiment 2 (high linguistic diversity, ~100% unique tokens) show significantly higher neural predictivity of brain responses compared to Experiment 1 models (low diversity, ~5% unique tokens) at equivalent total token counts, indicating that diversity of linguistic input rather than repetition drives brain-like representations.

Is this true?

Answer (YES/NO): NO